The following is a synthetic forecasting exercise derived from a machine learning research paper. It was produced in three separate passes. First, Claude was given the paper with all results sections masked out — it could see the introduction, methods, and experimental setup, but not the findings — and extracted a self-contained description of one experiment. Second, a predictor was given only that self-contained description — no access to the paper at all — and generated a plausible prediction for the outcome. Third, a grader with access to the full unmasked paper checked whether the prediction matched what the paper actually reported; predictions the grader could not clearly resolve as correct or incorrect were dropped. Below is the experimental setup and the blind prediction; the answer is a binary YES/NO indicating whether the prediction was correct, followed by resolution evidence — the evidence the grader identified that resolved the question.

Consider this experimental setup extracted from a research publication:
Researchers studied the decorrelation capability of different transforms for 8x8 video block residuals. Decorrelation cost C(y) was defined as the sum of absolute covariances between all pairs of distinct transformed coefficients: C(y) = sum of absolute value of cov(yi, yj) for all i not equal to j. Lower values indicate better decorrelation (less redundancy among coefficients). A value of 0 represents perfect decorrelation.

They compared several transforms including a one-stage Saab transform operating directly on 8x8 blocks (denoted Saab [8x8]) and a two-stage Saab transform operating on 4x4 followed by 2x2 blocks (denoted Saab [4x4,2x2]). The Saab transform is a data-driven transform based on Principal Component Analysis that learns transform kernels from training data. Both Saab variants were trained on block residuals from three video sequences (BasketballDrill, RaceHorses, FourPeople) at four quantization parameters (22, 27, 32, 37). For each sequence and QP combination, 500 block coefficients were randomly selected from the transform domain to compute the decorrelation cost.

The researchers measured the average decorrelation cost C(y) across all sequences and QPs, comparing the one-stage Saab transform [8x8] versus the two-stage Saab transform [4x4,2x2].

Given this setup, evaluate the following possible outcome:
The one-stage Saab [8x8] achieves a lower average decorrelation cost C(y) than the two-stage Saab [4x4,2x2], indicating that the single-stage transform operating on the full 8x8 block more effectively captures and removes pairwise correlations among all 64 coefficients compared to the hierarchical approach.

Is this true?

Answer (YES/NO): YES